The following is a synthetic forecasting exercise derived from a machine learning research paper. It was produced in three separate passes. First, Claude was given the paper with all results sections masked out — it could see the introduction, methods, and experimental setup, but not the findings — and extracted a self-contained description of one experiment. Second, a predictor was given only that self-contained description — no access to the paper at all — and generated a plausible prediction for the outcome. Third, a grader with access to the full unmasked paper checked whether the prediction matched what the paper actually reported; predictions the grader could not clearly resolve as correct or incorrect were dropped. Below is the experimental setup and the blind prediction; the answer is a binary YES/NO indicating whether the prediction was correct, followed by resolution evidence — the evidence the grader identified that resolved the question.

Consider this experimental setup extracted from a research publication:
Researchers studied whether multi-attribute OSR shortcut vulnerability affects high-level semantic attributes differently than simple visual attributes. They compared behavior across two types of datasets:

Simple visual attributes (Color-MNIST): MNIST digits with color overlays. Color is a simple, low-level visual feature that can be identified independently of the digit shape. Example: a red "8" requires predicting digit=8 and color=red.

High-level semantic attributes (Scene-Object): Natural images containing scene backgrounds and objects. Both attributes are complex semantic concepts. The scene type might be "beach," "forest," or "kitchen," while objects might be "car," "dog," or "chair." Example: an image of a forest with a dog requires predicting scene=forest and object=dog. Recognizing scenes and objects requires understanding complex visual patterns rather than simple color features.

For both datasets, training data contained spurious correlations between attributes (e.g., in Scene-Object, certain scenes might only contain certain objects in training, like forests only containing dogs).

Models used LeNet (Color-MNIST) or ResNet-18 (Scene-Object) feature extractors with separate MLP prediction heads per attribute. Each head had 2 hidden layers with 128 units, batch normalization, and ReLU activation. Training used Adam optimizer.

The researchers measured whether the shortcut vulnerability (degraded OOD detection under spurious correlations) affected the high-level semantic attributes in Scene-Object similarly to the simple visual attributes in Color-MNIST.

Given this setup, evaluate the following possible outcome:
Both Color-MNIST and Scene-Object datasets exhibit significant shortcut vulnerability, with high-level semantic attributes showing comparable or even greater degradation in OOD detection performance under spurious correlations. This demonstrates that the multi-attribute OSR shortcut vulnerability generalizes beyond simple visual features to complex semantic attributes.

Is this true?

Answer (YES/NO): YES